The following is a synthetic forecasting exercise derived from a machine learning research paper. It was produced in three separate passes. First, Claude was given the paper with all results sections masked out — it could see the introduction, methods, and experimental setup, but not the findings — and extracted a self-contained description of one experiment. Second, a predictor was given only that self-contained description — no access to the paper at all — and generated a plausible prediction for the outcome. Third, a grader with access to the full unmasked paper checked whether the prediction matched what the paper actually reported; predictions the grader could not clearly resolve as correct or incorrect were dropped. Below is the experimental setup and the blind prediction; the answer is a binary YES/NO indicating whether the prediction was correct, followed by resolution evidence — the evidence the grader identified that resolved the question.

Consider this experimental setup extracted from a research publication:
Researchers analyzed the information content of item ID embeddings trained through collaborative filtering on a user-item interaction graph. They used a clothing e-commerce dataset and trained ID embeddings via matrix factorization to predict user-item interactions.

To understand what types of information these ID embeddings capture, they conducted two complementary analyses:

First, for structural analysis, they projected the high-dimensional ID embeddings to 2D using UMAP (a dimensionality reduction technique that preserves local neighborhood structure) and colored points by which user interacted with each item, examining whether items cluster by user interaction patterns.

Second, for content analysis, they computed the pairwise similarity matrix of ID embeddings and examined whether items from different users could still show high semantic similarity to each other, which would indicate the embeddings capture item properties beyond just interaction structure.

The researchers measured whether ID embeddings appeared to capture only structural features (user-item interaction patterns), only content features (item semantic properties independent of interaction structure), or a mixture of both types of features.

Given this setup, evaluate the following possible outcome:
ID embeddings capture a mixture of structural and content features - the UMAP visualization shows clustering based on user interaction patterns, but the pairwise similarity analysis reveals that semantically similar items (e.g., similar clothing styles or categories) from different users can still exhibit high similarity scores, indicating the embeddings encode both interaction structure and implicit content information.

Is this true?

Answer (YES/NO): YES